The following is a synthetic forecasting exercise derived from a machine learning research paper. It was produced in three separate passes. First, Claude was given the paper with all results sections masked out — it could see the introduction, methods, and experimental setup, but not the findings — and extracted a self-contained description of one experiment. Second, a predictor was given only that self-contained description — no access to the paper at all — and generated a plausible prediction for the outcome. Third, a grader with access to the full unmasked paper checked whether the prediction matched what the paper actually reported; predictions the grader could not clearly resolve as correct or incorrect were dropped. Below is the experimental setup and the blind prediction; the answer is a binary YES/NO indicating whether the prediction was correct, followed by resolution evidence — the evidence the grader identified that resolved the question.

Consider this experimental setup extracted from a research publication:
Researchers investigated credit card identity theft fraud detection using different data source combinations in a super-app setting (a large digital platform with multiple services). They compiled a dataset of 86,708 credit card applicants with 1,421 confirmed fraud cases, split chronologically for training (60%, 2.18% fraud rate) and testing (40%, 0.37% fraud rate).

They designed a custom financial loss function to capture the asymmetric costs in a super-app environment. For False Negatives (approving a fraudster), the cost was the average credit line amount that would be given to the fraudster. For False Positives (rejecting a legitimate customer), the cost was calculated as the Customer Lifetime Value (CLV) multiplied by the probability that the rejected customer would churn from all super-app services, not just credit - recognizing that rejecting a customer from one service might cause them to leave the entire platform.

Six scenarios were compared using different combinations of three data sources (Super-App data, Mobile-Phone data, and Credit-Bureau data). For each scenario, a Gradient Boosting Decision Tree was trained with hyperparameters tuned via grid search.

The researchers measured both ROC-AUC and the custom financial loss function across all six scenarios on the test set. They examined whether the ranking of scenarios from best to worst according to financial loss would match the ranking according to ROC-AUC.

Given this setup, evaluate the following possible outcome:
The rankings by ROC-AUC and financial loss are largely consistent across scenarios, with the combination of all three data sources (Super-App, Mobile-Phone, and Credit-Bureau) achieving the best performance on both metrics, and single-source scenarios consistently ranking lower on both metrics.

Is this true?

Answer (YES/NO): NO